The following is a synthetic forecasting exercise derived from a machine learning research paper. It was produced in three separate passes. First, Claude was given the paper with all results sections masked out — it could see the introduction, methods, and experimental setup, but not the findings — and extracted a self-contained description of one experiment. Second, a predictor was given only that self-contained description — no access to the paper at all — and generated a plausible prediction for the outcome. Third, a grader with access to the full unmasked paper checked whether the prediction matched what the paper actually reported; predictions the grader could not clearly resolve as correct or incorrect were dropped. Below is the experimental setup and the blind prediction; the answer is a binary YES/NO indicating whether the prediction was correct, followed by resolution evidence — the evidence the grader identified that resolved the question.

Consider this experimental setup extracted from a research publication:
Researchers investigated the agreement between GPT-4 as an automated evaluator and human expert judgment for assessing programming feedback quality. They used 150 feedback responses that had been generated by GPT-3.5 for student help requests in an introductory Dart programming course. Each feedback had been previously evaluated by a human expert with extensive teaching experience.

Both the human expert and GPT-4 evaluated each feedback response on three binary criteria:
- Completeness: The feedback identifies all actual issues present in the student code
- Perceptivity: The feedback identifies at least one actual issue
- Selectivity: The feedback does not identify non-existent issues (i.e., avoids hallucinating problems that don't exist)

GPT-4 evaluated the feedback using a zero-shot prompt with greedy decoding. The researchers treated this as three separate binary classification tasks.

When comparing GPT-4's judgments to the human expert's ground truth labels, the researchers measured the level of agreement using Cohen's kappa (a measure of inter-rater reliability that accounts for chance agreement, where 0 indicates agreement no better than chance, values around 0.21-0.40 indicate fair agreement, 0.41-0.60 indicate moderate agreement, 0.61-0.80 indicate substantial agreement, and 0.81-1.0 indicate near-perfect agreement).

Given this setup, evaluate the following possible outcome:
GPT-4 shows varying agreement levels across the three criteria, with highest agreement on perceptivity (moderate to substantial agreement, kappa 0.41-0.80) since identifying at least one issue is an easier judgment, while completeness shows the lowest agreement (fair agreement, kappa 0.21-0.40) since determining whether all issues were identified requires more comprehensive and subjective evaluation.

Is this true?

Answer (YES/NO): NO